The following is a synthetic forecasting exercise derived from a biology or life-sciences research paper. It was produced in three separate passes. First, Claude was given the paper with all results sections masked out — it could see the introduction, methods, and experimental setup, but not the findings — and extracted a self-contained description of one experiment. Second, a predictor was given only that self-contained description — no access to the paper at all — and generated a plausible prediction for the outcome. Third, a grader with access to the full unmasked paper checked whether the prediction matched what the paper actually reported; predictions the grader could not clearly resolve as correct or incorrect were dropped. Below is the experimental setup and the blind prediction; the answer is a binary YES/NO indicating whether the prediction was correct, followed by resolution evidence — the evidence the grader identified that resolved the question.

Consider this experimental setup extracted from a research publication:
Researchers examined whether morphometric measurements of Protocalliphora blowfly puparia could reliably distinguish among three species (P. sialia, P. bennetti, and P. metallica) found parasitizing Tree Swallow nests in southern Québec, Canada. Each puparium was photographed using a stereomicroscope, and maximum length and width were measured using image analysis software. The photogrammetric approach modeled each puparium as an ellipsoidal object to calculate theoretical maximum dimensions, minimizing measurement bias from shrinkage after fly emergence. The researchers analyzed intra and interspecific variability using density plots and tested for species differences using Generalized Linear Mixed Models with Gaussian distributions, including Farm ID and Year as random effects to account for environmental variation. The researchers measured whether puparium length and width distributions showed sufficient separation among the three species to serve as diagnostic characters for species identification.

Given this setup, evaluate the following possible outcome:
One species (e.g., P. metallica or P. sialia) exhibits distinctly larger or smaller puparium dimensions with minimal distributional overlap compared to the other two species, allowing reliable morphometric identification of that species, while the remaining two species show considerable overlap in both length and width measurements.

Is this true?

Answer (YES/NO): NO